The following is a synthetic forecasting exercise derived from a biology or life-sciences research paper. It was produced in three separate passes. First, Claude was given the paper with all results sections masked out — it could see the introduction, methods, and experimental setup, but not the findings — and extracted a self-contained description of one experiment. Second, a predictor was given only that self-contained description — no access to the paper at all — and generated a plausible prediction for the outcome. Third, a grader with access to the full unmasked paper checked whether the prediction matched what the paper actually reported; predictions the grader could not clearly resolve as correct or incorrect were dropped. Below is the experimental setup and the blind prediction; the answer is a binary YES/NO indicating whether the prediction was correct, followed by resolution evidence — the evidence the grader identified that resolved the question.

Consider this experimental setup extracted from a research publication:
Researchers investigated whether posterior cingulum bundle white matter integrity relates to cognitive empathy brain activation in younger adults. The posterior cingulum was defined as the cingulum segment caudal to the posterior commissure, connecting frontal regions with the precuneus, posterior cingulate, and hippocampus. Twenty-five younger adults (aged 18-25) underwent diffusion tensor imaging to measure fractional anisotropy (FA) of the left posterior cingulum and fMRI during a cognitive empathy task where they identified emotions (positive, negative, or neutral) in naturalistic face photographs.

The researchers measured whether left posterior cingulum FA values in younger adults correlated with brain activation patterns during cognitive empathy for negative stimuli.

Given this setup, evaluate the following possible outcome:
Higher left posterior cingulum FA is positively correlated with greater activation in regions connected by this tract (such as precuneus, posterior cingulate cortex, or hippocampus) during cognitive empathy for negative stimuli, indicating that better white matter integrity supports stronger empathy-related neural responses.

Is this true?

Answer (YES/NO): NO